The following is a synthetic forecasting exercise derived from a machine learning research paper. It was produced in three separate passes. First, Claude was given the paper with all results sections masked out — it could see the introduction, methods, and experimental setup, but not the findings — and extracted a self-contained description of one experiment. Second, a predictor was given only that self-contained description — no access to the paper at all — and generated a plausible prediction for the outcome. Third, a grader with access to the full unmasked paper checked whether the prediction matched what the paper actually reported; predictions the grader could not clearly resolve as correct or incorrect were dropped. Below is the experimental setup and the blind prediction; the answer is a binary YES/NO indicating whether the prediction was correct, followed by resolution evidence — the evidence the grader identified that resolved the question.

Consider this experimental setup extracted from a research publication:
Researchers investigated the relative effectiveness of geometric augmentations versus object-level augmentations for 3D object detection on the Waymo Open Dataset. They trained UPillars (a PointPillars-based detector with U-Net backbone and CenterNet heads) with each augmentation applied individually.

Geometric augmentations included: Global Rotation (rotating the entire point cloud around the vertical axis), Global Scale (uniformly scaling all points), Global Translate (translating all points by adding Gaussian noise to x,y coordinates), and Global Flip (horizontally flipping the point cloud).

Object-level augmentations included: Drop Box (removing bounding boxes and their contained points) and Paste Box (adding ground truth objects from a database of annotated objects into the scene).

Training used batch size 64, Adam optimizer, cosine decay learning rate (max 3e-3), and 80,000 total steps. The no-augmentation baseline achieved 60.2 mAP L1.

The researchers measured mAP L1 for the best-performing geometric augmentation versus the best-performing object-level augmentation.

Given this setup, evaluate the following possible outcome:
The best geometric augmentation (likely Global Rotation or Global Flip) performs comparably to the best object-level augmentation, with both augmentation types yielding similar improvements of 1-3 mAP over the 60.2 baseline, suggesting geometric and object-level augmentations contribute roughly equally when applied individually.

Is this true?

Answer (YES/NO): NO